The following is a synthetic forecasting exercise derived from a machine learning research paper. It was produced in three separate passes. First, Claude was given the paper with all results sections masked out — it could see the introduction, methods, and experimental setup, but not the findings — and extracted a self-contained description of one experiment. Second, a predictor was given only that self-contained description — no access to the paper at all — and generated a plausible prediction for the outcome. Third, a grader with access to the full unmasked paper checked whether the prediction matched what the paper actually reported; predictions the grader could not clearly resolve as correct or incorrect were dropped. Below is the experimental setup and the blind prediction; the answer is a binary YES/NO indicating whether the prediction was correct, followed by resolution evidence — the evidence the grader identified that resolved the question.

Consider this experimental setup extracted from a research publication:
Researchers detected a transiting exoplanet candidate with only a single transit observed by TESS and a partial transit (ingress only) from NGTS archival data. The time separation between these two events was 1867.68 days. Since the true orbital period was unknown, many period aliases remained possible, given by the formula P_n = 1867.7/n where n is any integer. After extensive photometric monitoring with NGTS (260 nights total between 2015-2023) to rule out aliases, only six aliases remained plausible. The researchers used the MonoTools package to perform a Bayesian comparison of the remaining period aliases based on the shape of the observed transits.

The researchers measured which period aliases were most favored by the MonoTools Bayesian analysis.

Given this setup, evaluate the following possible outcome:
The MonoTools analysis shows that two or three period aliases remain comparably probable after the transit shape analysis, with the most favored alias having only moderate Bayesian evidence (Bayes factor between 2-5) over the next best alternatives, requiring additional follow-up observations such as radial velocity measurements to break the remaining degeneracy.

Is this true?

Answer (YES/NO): YES